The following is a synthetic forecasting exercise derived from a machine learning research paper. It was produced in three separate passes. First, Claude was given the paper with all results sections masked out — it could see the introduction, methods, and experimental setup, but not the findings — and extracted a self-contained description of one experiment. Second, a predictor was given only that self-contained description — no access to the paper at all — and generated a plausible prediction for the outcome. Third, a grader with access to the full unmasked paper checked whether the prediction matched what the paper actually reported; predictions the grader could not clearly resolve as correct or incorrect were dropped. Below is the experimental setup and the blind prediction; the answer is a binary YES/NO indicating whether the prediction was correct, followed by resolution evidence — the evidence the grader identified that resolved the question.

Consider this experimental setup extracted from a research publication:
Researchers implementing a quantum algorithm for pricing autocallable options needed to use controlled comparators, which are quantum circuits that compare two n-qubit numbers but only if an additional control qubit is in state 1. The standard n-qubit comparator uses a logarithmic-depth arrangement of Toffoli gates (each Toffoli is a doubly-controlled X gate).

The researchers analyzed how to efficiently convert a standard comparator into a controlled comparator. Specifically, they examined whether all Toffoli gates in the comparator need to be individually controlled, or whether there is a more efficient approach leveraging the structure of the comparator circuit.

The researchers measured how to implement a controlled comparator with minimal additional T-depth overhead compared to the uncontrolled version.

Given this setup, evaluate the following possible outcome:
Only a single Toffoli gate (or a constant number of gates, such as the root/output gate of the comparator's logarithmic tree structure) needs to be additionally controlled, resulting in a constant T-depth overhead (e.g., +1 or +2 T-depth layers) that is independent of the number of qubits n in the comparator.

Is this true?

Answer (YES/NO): YES